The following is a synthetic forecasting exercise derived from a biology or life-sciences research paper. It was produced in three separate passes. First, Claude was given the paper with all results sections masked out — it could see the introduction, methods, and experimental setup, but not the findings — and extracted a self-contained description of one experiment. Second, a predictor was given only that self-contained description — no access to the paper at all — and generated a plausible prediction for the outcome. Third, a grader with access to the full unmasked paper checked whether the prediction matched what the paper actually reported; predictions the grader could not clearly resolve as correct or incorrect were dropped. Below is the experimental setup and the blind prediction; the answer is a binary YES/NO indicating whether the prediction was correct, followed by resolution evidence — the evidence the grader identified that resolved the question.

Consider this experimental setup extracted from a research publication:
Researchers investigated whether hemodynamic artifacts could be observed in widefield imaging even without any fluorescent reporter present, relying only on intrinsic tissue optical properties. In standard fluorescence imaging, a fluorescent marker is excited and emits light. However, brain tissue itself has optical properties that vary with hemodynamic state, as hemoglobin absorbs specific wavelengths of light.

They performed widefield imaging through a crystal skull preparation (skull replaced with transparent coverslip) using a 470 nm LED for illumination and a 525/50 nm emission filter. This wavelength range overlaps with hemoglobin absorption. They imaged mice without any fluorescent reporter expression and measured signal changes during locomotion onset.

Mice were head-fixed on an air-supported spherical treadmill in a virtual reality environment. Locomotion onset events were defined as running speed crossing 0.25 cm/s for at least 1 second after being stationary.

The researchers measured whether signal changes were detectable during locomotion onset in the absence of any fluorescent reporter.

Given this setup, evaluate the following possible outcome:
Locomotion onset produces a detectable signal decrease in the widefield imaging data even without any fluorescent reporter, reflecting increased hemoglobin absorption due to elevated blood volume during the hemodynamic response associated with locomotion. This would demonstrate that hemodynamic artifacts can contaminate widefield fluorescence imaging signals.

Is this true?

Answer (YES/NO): NO